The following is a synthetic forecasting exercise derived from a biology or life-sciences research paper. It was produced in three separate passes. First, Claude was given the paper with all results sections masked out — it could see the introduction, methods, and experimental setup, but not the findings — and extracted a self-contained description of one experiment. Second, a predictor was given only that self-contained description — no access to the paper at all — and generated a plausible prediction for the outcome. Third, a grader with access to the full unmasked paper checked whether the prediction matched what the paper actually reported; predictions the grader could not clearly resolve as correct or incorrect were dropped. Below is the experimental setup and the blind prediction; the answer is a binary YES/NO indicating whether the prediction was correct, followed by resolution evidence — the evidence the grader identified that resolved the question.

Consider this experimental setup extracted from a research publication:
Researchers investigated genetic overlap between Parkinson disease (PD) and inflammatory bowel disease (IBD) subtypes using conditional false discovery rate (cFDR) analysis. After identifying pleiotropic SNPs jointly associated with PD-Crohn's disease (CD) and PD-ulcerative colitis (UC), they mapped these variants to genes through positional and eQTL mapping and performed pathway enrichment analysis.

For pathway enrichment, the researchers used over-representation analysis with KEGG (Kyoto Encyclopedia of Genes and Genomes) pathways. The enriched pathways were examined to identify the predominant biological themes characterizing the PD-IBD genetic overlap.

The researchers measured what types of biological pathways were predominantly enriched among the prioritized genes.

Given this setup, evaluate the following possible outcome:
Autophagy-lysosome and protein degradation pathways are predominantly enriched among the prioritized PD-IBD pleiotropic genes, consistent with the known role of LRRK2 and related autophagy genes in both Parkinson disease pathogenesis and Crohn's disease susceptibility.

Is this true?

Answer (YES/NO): NO